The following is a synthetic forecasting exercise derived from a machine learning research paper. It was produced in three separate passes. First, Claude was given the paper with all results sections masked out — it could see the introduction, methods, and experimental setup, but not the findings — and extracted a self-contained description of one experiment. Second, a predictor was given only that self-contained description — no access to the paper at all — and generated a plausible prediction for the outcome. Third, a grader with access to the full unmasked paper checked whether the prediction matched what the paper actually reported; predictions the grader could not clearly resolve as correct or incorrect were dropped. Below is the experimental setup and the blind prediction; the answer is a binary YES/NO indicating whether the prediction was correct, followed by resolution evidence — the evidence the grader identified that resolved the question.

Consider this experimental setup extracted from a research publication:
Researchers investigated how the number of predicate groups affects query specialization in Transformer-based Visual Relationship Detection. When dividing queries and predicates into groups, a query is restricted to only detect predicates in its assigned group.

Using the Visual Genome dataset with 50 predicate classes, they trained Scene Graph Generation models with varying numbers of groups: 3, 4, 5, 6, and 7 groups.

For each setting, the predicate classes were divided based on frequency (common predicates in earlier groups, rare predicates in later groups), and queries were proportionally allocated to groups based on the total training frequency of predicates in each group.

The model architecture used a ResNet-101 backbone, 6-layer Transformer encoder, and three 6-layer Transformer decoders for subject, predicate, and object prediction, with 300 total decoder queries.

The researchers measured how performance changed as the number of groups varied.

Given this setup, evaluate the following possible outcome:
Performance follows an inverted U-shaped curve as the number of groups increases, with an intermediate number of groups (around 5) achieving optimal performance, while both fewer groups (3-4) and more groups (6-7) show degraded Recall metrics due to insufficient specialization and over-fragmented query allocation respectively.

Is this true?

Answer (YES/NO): NO